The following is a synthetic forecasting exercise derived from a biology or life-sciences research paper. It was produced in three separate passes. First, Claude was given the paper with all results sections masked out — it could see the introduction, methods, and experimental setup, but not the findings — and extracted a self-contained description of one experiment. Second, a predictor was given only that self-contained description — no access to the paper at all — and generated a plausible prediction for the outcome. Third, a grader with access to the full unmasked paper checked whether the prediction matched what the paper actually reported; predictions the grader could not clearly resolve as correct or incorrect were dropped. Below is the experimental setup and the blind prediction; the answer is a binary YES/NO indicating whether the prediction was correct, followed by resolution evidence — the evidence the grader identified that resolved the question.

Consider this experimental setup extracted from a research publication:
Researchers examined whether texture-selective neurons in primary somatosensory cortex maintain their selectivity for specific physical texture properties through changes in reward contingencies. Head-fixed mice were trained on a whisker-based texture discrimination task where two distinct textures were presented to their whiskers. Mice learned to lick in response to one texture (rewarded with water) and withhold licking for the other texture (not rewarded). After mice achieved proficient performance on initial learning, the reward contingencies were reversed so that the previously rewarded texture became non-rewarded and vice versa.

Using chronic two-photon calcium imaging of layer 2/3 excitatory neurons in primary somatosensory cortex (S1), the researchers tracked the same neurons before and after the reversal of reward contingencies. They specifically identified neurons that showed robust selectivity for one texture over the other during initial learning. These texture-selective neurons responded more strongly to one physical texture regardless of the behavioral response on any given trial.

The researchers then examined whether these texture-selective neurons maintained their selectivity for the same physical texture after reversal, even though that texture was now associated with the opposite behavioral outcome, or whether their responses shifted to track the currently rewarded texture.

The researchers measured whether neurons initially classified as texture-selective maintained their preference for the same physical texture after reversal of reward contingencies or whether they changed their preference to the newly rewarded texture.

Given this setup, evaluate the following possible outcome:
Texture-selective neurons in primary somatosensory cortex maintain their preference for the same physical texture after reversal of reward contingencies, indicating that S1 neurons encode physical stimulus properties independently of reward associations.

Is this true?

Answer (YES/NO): NO